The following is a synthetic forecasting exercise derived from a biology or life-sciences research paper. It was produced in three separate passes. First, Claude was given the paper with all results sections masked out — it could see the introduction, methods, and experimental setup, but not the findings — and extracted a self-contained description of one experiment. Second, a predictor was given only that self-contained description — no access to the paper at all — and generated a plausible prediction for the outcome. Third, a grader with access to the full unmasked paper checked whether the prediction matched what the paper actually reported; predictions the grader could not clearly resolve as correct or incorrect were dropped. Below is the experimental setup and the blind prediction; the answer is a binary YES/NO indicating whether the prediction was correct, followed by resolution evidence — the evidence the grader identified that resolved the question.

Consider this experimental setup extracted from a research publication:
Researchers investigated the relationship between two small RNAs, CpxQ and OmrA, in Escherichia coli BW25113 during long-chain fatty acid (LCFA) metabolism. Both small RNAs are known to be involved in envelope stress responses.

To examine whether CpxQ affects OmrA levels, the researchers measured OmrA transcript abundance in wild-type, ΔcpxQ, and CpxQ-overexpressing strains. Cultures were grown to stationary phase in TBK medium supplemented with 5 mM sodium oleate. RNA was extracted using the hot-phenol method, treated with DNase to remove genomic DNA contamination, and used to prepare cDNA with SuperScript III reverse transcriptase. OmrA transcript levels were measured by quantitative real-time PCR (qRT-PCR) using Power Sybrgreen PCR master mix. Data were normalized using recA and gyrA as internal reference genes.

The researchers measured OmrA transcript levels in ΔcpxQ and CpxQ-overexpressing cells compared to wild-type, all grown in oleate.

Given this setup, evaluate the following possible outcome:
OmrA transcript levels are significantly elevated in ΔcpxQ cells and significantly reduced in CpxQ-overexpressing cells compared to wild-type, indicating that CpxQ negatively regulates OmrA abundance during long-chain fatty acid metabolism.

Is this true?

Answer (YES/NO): NO